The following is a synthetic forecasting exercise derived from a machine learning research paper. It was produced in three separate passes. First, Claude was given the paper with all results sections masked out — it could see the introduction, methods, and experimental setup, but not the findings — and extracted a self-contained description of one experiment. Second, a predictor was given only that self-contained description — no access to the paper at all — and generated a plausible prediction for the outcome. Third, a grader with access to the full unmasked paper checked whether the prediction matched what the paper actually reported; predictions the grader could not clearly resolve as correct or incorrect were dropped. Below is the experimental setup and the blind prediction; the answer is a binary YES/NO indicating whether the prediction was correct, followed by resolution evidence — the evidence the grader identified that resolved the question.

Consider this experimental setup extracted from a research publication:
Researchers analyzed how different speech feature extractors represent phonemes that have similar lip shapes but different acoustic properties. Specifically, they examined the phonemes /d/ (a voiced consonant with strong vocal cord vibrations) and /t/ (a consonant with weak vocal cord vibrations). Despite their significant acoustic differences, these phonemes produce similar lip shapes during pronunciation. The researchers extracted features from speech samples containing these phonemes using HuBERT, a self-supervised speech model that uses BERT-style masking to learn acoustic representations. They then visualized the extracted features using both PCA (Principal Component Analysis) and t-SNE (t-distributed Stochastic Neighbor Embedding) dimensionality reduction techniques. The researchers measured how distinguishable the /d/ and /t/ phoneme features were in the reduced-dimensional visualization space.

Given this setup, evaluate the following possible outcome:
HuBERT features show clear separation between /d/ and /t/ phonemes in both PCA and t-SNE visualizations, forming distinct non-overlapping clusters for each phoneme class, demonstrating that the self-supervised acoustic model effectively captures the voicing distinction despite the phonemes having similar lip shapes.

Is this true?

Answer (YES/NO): YES